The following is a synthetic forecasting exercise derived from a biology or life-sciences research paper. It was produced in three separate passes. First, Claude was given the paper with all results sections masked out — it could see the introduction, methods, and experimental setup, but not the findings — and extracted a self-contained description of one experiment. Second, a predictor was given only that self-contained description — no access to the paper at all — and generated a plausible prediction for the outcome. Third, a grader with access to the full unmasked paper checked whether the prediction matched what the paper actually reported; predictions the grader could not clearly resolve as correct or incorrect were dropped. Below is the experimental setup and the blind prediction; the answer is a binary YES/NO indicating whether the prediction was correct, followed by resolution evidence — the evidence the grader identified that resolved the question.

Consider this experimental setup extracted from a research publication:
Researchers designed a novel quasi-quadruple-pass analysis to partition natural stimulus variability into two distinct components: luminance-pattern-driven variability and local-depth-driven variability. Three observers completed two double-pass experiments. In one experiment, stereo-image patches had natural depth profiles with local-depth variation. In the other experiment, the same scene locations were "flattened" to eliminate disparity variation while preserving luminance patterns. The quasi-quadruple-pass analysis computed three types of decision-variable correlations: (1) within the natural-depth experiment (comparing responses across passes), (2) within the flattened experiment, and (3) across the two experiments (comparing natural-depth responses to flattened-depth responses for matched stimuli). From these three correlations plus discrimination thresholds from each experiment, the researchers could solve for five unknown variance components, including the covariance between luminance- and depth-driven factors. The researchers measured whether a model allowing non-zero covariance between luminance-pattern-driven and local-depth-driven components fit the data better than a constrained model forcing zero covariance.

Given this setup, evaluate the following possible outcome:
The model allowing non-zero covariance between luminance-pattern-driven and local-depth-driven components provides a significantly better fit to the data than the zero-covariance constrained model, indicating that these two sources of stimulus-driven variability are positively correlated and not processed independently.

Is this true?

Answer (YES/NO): NO